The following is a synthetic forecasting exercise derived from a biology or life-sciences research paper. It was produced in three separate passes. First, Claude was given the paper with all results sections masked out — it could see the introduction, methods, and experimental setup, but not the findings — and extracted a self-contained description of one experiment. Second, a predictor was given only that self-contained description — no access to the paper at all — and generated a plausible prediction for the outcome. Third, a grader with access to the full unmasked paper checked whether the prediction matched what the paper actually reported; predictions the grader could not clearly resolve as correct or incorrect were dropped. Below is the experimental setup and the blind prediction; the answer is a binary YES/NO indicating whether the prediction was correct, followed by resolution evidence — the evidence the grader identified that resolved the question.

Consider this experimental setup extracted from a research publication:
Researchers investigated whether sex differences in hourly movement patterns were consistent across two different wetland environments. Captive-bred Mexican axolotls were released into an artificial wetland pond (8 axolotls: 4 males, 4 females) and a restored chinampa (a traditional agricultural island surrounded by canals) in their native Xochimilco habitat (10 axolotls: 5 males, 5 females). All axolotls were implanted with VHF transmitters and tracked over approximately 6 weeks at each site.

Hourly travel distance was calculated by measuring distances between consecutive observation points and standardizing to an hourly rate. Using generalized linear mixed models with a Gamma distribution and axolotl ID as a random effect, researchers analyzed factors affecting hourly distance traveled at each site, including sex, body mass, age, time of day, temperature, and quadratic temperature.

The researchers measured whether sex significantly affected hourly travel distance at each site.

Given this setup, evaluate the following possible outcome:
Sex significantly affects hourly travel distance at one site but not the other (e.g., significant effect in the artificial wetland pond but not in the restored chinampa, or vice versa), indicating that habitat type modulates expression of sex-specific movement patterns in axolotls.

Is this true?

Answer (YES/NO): YES